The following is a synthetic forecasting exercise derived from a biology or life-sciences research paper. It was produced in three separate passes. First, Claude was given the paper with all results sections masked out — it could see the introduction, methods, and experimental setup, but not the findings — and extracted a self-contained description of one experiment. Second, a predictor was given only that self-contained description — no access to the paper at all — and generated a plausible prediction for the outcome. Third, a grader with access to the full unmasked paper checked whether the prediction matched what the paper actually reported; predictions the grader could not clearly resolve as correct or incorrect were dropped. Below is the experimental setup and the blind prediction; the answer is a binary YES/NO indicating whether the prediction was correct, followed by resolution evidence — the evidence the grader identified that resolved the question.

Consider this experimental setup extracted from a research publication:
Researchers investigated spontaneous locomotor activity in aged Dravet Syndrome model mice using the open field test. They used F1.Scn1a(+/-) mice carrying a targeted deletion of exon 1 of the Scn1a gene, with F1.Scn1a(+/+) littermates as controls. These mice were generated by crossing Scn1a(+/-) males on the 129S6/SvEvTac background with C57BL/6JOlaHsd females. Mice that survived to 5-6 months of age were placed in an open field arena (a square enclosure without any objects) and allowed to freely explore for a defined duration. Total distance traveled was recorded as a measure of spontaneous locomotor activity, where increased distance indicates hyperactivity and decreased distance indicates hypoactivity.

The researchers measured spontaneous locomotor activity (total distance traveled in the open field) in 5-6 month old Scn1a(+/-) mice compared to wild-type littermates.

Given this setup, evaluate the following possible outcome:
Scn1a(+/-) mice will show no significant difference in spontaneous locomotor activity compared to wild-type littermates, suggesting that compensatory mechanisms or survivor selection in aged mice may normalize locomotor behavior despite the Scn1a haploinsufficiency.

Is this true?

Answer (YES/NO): NO